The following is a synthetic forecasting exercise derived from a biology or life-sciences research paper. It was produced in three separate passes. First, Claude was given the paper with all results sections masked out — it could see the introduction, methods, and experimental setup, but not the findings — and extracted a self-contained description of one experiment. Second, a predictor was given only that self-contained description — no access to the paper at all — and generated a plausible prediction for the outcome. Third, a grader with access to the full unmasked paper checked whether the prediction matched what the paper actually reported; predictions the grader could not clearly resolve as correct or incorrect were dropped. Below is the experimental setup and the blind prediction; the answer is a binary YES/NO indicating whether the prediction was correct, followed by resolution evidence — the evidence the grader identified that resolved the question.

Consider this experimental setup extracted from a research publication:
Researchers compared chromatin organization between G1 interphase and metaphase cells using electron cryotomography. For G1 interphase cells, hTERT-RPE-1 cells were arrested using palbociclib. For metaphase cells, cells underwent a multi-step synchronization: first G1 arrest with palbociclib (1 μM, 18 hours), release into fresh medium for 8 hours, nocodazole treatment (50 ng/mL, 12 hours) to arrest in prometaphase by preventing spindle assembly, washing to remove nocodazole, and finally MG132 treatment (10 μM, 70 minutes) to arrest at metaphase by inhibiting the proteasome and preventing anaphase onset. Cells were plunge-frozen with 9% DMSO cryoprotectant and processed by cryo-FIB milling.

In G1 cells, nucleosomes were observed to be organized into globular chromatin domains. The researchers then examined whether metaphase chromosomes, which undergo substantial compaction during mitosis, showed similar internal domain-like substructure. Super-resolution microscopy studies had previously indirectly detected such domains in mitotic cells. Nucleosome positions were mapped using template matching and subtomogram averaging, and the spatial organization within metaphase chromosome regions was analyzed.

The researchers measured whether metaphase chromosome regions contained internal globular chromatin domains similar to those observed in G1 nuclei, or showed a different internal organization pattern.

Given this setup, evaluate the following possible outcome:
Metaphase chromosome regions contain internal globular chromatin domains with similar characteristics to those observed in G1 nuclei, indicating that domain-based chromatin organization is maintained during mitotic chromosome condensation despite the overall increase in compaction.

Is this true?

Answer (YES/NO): NO